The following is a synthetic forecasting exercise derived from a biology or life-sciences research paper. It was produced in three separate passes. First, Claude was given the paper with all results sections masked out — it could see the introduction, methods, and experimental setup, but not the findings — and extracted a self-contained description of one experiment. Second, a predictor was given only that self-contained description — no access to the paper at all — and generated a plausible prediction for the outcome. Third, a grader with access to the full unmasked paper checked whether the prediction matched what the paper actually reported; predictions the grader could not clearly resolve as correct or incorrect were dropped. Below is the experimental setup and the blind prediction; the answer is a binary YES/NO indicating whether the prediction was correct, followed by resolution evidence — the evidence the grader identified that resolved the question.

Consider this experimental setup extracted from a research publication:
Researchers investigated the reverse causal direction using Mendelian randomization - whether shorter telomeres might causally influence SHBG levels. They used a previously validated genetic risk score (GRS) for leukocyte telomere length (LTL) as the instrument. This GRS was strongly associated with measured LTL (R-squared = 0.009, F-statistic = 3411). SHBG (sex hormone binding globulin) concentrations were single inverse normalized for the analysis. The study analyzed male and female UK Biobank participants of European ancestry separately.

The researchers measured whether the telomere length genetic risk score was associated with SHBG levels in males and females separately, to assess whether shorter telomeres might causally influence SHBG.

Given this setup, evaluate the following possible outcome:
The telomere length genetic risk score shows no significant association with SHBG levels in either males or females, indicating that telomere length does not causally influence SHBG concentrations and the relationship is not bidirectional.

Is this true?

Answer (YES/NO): NO